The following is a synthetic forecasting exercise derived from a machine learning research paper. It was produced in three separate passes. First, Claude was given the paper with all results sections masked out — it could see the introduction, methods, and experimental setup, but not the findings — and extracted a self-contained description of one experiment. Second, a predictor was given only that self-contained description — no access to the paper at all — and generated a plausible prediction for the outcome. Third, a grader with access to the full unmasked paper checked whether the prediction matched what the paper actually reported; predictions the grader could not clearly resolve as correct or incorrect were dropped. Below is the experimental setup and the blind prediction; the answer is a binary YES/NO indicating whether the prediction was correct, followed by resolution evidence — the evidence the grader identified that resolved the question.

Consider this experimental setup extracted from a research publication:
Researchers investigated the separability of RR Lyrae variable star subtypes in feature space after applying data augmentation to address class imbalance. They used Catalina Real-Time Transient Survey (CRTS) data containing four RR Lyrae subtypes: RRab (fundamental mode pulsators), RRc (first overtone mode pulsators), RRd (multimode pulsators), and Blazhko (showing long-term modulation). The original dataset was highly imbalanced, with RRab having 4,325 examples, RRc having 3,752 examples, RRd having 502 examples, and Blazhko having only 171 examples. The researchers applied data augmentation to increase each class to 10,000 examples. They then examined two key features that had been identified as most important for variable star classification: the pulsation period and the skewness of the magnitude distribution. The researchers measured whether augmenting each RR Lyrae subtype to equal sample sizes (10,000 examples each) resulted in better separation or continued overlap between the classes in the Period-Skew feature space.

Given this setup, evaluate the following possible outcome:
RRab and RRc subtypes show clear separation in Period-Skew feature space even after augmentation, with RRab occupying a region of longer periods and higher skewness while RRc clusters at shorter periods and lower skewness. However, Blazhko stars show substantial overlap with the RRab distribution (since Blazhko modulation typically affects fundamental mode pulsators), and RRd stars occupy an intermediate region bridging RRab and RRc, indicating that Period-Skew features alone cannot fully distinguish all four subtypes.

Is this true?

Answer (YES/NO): NO